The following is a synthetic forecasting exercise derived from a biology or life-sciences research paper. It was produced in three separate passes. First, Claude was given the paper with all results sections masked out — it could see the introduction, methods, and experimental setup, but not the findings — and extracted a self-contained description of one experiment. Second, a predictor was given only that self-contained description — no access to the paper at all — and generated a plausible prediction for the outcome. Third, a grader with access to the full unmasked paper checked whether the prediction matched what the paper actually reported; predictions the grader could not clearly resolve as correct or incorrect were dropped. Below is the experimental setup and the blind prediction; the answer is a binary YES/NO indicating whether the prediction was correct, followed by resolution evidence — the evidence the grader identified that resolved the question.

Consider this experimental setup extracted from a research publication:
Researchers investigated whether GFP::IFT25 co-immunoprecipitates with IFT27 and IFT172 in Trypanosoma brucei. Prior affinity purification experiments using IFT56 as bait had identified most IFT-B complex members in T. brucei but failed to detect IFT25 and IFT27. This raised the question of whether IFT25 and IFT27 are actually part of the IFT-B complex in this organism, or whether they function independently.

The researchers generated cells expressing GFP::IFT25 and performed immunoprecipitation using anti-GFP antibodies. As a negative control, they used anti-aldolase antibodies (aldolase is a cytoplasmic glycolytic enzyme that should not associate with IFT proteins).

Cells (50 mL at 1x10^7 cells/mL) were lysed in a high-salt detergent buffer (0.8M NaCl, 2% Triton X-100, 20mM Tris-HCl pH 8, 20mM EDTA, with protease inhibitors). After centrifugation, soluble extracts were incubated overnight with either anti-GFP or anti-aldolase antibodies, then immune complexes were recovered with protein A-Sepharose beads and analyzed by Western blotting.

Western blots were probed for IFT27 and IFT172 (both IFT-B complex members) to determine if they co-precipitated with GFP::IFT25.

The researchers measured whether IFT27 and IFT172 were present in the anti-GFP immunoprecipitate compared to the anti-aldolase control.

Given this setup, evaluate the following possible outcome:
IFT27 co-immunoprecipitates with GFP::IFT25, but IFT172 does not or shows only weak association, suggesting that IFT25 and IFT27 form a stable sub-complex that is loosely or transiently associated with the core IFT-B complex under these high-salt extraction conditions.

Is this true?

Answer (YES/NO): NO